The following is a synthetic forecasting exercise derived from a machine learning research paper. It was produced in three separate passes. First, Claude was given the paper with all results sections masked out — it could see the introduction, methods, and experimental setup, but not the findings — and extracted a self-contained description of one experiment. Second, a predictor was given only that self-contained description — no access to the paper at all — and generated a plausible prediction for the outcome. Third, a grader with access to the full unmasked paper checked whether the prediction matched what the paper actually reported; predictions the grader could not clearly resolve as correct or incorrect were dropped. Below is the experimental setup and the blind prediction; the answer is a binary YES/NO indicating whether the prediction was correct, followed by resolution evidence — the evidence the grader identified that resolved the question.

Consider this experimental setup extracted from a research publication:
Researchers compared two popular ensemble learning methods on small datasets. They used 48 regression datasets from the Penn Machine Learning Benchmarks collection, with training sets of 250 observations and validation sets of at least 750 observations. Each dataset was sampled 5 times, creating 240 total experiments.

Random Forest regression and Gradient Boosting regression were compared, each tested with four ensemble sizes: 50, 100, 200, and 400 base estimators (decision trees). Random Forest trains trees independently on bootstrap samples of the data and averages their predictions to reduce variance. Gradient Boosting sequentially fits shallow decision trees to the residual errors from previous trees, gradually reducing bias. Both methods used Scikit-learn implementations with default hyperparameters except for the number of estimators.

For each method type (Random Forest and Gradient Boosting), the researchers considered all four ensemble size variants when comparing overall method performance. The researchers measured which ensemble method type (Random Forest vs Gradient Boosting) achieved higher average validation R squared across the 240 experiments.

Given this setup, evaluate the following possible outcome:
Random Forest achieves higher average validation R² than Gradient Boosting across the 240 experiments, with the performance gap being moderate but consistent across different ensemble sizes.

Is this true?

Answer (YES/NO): NO